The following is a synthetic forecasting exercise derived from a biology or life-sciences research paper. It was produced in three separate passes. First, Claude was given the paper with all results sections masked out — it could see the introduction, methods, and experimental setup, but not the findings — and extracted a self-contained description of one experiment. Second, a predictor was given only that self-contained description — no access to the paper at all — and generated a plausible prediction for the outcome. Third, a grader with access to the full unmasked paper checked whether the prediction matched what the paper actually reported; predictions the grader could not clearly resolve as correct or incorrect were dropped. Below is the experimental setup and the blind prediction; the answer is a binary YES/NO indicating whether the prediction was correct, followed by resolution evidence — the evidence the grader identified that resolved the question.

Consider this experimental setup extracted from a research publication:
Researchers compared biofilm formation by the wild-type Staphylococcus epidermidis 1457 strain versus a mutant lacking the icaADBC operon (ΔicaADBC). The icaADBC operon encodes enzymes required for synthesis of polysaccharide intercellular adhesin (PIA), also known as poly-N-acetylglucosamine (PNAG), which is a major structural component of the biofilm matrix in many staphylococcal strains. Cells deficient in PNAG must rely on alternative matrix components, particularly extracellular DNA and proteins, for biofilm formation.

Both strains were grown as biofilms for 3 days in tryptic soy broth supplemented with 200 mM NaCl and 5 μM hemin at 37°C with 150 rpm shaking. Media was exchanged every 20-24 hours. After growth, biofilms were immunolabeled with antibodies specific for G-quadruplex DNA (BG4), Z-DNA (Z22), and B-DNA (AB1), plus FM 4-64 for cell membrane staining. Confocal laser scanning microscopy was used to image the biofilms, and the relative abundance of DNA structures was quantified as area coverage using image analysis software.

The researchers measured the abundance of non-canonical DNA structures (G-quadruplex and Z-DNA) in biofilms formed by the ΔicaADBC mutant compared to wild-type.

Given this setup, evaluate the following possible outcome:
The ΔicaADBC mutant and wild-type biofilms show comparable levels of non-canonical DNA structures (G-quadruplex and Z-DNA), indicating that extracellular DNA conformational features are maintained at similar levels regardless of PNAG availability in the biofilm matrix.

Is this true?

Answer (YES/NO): NO